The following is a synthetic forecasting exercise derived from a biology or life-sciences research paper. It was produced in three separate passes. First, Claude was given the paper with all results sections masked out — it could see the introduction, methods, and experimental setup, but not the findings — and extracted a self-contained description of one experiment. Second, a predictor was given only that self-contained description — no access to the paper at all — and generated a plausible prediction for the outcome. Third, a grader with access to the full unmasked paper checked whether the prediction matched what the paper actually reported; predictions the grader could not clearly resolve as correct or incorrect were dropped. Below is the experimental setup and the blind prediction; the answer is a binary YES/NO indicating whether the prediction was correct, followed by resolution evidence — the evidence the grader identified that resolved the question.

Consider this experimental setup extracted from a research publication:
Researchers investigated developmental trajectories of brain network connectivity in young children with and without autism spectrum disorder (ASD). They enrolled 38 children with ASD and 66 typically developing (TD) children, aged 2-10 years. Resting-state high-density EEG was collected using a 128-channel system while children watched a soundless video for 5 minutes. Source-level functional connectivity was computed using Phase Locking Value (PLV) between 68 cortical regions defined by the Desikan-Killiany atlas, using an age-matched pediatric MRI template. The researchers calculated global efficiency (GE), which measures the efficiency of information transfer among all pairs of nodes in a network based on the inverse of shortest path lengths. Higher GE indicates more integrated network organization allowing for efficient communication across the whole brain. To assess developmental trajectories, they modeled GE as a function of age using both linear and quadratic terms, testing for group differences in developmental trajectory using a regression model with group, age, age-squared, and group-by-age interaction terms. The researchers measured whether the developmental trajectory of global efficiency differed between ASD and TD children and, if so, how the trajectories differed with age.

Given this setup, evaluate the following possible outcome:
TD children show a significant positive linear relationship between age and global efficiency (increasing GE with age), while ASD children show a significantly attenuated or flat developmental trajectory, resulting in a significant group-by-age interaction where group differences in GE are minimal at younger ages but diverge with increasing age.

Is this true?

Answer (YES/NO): NO